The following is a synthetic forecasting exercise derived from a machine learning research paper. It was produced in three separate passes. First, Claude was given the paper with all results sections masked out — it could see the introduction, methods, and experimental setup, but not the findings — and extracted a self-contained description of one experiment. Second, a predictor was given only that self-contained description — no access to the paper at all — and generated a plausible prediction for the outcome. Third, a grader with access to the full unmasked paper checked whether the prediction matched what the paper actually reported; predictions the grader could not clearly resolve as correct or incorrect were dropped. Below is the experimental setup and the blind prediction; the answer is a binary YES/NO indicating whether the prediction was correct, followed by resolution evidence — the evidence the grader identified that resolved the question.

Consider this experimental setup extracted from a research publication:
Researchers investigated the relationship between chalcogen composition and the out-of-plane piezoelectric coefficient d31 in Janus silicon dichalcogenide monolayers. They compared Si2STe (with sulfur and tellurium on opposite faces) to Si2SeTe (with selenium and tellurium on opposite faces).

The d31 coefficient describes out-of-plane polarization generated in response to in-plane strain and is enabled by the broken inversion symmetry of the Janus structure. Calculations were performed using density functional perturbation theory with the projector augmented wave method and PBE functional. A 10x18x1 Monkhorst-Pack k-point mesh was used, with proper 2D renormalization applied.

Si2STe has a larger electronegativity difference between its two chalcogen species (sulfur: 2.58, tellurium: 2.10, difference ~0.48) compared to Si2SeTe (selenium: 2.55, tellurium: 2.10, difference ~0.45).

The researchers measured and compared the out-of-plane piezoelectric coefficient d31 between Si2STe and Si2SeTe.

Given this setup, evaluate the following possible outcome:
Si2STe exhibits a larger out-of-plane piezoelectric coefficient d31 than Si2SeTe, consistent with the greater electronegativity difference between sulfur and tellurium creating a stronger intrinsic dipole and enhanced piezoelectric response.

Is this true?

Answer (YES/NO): YES